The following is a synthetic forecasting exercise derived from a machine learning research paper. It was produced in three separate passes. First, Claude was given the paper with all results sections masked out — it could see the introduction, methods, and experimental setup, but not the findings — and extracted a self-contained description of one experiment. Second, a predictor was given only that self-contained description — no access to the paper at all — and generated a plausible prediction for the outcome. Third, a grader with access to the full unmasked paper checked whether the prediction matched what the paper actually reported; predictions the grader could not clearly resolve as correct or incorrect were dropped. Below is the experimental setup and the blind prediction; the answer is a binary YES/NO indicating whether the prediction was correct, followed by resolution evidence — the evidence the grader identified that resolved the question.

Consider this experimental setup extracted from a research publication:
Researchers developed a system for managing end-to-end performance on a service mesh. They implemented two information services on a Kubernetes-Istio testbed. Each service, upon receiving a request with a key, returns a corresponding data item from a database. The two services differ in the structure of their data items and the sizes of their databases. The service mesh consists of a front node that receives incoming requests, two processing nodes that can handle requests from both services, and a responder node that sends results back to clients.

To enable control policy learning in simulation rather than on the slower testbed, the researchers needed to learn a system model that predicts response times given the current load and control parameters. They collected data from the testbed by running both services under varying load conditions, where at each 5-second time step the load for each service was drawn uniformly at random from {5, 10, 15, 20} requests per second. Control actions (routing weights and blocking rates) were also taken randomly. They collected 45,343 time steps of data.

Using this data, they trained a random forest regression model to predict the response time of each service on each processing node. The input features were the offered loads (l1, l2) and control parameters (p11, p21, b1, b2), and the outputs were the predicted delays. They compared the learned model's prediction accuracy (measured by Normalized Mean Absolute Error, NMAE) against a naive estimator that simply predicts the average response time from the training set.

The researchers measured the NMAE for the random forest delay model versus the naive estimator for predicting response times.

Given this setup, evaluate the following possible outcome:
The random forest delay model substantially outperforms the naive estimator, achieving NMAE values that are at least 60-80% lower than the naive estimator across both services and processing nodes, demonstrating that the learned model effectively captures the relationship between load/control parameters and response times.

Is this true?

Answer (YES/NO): YES